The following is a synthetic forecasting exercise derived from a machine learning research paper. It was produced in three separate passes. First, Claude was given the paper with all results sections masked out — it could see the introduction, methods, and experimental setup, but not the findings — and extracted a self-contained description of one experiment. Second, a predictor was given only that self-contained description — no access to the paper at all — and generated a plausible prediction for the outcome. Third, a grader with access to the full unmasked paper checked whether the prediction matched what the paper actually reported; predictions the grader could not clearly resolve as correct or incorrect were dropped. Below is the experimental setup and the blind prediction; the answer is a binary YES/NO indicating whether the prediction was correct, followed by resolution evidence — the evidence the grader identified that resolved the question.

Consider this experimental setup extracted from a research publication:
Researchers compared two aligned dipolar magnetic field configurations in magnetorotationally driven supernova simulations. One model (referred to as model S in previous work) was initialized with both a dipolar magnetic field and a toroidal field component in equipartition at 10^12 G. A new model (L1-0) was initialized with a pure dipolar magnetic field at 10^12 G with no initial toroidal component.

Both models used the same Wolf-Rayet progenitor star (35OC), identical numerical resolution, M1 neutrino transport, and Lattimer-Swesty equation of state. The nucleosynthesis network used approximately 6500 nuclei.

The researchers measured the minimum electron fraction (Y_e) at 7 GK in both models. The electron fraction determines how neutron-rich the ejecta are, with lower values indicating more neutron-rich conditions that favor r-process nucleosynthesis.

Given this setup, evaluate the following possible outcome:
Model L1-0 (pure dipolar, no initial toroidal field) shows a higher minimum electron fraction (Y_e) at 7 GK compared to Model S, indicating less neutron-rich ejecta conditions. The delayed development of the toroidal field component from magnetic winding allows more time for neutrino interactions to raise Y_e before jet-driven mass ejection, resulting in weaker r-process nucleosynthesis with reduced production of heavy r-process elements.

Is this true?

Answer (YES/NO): NO